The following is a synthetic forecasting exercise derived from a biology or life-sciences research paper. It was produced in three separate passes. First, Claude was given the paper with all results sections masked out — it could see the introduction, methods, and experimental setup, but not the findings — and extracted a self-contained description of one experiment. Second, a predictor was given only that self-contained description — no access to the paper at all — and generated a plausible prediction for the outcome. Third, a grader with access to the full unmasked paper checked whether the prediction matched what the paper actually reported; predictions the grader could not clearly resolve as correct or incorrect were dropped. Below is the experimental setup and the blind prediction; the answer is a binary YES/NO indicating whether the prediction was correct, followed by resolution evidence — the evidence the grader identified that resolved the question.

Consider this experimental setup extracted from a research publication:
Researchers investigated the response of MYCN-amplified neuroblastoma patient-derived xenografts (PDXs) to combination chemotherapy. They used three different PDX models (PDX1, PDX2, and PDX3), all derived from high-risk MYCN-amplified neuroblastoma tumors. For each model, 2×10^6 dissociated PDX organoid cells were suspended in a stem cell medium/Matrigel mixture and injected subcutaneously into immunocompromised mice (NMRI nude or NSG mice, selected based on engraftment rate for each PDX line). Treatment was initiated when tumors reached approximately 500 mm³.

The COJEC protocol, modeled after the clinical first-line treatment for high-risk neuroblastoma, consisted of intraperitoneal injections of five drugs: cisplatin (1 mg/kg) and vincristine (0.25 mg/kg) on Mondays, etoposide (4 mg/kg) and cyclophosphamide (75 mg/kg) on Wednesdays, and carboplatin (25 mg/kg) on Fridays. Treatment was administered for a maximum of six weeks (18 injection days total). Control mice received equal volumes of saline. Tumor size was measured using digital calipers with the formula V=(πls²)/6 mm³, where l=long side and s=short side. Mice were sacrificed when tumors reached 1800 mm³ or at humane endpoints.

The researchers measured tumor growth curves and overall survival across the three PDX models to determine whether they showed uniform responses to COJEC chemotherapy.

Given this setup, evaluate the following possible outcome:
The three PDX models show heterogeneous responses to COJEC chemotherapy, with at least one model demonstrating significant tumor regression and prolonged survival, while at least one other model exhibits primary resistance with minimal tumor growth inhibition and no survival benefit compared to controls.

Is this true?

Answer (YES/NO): YES